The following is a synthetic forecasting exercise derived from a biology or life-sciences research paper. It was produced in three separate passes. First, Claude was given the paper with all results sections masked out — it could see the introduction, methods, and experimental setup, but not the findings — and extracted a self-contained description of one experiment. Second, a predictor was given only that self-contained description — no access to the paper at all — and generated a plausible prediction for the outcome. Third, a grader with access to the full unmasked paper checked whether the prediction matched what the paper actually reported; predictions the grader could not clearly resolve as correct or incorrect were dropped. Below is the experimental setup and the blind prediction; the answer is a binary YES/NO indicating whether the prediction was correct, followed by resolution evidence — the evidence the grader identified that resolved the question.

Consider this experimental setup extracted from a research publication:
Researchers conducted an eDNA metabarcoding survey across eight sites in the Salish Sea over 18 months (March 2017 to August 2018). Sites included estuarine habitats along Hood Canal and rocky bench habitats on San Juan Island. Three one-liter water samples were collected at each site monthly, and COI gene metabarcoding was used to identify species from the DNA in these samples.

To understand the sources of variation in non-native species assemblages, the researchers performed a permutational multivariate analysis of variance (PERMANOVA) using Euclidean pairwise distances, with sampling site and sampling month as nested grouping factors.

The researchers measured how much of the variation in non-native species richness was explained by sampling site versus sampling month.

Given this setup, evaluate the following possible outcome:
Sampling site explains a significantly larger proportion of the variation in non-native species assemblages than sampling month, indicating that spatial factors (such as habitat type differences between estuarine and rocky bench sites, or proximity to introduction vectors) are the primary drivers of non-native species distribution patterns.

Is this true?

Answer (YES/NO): YES